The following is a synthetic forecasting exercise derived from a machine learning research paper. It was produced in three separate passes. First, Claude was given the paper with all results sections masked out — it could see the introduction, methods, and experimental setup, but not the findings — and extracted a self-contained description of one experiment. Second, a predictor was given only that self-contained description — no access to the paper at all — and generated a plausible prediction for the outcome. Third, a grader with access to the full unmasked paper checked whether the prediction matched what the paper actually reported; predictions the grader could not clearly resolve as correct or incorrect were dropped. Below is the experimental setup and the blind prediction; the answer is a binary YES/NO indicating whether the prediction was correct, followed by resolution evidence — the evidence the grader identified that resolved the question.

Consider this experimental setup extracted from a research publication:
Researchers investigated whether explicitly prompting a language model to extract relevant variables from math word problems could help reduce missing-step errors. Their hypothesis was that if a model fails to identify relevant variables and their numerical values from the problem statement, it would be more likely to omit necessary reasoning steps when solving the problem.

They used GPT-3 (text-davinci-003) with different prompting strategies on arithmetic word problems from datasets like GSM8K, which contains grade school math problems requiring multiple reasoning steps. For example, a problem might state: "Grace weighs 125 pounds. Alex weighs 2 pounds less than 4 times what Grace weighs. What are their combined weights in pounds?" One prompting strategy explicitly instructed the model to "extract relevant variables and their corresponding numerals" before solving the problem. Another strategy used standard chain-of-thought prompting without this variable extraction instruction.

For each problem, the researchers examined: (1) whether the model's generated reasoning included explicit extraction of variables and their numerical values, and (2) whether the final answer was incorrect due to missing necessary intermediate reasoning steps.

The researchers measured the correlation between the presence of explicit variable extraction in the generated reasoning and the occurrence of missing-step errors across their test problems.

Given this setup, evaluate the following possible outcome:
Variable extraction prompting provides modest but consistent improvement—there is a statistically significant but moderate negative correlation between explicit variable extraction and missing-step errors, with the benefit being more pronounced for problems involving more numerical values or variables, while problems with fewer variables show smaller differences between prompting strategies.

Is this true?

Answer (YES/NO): NO